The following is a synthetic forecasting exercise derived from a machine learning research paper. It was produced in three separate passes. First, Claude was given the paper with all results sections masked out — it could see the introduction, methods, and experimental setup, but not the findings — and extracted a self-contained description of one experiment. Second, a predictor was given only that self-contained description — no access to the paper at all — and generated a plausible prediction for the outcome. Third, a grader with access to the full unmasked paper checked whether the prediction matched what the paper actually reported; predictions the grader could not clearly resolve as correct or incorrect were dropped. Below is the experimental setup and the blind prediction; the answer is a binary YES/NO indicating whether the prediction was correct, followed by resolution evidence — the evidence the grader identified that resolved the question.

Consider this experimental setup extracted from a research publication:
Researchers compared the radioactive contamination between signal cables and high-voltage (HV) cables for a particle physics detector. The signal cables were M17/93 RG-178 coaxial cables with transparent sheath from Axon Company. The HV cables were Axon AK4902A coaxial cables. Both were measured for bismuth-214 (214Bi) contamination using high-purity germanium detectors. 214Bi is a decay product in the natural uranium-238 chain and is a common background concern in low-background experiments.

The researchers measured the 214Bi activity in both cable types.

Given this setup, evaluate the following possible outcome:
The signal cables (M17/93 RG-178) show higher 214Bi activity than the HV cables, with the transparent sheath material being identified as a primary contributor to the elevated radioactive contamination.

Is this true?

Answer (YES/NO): NO